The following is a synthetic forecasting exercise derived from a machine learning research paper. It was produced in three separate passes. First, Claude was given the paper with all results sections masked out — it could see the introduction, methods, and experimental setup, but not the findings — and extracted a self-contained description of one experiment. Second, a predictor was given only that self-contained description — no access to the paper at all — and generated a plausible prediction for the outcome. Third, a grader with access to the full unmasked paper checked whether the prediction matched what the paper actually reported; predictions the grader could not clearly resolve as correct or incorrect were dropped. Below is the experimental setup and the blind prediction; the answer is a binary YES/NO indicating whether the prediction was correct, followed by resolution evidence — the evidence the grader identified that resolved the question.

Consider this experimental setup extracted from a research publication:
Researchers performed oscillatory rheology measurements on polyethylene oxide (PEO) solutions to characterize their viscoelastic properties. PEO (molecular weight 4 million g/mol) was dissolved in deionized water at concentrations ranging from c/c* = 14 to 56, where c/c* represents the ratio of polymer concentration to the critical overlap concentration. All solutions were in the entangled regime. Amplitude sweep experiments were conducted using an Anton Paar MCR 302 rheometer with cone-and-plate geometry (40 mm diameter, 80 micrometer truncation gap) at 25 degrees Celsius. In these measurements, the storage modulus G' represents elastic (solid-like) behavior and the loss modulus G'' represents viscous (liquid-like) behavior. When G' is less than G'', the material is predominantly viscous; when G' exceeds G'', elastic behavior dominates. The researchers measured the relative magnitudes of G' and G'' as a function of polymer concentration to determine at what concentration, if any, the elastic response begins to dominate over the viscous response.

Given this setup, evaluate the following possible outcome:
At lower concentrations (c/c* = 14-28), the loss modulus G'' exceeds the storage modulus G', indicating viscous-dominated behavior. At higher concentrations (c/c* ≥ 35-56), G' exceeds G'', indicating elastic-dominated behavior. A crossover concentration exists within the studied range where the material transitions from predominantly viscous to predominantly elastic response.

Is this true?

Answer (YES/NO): NO